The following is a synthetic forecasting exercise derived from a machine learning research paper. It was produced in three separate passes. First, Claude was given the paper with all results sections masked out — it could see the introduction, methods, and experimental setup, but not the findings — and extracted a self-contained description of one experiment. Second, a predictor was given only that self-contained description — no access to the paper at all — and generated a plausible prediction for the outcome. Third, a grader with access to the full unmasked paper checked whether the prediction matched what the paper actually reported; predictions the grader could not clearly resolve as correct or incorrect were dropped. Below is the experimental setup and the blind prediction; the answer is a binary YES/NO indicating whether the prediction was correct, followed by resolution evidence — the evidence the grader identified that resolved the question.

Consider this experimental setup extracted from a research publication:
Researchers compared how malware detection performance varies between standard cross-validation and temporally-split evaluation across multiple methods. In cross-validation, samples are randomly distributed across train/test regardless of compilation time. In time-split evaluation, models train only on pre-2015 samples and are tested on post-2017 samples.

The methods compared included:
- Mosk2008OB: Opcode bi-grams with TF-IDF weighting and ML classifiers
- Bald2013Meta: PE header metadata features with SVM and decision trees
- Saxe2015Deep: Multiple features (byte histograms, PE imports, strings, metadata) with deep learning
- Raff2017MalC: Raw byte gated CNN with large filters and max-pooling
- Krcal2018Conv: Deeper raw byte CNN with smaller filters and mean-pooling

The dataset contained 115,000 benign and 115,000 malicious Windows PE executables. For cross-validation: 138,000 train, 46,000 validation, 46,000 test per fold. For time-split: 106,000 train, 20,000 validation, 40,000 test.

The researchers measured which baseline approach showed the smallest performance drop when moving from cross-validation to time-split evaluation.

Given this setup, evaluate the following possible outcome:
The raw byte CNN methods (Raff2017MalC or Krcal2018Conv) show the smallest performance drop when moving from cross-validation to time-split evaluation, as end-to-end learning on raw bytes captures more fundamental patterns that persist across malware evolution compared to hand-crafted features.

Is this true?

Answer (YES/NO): NO